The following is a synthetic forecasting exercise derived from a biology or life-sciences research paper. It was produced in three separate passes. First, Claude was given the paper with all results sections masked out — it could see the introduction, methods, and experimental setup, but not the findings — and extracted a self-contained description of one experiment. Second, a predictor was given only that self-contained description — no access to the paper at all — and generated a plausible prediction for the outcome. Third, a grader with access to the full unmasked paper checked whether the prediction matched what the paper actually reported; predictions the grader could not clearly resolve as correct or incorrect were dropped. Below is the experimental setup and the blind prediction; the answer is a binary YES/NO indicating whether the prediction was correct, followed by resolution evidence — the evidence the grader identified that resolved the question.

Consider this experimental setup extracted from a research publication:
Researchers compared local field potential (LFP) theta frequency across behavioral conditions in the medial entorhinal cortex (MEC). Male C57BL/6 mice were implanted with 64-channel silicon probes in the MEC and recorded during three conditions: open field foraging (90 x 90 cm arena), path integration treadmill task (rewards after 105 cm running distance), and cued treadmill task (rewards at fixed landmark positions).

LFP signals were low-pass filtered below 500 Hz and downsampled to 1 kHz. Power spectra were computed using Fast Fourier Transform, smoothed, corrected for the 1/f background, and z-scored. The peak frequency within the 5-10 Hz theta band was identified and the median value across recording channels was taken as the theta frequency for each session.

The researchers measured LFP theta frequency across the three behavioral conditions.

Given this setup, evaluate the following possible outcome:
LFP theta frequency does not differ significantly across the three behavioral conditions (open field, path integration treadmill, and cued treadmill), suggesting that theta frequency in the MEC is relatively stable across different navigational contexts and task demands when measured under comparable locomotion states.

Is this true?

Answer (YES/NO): NO